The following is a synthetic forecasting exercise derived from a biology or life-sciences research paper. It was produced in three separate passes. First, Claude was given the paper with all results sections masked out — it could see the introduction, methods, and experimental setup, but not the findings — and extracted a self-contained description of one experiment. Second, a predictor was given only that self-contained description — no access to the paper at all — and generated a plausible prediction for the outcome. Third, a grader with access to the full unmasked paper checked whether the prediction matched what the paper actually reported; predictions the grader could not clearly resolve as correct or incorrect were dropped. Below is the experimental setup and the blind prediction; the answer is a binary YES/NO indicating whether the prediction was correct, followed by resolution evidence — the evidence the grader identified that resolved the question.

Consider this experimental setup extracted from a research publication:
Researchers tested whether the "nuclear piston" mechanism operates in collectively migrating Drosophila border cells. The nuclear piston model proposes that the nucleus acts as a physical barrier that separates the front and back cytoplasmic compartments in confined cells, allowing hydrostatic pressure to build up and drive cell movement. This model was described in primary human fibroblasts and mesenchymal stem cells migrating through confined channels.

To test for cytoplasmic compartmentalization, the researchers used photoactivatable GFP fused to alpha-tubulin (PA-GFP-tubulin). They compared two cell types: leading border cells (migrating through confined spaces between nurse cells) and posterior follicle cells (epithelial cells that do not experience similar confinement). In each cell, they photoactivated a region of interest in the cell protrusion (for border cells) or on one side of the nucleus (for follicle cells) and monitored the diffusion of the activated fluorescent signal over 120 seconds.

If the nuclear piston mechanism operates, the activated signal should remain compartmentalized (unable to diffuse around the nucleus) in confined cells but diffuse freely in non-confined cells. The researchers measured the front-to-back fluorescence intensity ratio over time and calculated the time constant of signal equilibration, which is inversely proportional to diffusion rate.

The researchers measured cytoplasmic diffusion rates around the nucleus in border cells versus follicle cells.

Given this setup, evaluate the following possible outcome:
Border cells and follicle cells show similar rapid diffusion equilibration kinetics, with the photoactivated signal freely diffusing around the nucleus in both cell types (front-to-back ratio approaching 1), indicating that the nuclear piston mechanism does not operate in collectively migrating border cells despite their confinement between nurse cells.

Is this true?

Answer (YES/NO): YES